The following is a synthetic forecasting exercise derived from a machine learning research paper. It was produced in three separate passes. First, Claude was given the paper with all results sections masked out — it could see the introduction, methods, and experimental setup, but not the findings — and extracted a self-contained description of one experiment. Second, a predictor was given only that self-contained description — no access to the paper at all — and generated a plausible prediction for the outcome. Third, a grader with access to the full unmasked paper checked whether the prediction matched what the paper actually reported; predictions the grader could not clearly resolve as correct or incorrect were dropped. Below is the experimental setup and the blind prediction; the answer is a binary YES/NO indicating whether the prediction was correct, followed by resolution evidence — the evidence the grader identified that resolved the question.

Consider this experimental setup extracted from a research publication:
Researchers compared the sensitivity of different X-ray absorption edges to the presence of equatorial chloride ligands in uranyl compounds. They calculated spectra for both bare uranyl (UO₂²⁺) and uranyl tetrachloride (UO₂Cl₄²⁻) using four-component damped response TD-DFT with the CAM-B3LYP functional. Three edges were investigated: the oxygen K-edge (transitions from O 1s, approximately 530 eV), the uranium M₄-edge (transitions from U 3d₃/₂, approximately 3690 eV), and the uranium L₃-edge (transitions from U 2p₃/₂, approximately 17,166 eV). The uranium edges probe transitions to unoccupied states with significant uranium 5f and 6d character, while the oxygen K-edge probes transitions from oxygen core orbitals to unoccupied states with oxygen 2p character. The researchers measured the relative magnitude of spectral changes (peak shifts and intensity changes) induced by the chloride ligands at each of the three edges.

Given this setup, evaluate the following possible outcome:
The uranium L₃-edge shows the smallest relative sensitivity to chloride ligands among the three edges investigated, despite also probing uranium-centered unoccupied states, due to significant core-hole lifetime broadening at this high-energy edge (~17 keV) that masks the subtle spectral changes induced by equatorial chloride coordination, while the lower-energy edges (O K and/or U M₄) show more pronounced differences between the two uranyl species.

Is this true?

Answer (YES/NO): NO